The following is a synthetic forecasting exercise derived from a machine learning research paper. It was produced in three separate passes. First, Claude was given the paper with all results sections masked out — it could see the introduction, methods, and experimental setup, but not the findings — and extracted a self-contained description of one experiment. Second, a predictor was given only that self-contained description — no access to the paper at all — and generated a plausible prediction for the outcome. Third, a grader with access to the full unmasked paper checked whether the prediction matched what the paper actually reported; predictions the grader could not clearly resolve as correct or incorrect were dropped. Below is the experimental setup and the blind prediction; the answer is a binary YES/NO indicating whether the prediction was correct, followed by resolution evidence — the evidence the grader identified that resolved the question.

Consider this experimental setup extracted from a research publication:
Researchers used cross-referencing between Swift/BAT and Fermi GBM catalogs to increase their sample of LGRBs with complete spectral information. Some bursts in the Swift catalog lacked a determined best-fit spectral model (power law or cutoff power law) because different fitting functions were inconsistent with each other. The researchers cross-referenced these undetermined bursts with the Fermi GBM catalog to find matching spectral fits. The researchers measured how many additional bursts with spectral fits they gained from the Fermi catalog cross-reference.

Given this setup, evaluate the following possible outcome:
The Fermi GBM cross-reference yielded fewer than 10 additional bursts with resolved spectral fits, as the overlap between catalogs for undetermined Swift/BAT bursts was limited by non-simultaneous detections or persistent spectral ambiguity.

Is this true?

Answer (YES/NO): NO